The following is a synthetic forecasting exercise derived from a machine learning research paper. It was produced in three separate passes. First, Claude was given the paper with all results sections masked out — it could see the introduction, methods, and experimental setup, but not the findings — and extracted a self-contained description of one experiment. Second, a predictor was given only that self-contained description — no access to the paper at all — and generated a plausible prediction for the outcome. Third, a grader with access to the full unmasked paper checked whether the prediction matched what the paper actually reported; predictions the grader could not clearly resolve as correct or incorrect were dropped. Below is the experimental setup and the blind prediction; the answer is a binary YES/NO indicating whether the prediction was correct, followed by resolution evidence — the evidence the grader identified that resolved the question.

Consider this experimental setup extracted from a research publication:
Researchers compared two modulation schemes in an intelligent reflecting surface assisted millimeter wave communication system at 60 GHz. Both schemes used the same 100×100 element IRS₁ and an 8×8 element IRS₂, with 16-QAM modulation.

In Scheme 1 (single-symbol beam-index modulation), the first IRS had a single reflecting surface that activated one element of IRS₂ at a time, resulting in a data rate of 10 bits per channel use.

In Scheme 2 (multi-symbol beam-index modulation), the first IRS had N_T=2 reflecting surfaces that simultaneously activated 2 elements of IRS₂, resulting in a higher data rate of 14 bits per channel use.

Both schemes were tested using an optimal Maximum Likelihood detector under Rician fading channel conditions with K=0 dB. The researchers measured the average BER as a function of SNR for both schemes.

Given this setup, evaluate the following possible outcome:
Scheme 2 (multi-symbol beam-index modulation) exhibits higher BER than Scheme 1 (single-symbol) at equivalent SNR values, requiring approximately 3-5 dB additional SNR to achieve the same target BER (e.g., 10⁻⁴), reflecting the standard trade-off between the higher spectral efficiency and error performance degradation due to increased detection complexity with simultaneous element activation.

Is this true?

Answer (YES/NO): NO